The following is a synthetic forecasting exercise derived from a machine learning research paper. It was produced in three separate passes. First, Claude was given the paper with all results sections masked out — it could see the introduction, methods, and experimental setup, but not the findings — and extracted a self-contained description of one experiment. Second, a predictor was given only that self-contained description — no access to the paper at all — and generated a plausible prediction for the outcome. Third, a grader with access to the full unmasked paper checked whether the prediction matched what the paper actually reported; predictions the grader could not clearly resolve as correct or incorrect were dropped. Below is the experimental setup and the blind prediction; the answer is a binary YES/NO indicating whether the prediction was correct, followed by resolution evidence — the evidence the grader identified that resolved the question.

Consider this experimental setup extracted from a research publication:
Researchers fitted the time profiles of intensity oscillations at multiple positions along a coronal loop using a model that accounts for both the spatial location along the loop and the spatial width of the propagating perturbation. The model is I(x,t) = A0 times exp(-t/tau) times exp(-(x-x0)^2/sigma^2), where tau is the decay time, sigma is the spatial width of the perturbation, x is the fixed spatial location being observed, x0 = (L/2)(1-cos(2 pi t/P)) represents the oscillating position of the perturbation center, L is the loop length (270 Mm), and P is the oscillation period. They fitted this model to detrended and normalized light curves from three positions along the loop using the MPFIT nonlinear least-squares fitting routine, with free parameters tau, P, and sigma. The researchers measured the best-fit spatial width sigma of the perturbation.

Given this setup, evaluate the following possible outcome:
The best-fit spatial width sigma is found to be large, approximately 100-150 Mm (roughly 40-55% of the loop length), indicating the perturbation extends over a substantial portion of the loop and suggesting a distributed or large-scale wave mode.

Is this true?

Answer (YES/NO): NO